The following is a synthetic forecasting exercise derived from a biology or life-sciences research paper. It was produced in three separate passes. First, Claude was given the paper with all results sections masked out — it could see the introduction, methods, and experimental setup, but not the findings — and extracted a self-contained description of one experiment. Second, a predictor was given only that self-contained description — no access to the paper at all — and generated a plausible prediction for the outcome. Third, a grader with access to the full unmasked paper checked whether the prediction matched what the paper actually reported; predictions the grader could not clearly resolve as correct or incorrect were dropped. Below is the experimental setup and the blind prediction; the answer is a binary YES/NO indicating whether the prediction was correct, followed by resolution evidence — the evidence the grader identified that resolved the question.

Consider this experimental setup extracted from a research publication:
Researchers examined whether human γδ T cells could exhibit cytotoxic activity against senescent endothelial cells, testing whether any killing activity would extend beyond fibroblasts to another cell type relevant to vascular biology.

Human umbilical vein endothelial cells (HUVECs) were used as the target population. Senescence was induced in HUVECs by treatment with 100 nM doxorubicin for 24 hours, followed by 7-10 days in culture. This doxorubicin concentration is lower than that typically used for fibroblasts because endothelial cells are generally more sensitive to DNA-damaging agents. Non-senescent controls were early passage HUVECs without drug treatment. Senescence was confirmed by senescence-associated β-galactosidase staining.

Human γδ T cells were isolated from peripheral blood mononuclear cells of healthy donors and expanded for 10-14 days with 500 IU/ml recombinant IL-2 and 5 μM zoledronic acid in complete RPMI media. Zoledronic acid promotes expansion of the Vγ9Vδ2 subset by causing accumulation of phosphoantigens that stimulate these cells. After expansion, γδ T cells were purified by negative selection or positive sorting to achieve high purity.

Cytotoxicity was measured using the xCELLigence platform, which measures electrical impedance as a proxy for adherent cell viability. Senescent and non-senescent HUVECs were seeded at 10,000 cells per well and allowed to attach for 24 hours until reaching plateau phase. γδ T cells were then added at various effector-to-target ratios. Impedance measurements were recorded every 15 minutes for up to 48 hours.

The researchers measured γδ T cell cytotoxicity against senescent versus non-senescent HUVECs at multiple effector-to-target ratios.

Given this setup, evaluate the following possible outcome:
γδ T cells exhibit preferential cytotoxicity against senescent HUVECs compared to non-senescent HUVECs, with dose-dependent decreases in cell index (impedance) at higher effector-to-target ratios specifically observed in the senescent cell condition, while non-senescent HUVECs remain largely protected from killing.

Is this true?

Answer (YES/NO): NO